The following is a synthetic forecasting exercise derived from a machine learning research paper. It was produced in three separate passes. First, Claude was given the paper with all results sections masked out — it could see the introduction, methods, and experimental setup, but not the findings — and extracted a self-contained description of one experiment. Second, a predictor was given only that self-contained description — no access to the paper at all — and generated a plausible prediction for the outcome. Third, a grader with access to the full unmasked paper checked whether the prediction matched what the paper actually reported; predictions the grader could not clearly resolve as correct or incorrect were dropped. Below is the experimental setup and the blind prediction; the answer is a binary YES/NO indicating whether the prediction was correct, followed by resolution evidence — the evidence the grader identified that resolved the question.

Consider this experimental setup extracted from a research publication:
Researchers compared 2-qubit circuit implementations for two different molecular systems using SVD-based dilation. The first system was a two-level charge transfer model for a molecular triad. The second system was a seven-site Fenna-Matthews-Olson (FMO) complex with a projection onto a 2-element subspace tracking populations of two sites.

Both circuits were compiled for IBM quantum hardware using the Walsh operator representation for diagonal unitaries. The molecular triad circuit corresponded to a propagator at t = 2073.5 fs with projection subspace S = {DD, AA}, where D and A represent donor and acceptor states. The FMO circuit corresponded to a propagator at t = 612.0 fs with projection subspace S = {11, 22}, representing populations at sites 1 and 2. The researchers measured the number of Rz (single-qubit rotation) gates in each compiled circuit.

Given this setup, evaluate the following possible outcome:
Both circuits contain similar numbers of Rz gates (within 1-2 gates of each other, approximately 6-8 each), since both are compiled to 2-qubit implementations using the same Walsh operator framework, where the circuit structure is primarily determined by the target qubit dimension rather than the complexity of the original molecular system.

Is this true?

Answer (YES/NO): NO